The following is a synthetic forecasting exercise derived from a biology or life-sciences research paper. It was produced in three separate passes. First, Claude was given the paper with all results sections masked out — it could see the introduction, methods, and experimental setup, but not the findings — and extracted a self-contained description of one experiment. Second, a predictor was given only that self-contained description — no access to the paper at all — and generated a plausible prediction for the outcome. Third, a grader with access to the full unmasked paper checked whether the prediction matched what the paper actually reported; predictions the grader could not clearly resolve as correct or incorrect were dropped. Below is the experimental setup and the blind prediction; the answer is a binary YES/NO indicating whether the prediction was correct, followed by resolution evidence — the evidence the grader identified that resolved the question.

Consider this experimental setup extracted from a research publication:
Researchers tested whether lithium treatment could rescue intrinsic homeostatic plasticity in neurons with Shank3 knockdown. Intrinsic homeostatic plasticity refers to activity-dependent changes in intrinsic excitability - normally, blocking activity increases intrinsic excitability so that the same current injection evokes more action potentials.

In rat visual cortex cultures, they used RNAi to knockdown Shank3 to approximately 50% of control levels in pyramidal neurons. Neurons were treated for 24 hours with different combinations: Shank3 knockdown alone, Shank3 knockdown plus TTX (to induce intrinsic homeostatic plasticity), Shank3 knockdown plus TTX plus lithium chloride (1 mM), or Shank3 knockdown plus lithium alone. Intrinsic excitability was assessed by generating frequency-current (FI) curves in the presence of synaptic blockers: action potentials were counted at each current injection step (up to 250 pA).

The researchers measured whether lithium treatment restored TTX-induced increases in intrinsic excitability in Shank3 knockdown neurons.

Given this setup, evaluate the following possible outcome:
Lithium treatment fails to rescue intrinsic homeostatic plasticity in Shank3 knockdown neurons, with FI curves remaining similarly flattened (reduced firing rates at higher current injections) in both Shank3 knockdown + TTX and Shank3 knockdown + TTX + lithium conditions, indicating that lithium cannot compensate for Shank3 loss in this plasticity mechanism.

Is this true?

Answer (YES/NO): NO